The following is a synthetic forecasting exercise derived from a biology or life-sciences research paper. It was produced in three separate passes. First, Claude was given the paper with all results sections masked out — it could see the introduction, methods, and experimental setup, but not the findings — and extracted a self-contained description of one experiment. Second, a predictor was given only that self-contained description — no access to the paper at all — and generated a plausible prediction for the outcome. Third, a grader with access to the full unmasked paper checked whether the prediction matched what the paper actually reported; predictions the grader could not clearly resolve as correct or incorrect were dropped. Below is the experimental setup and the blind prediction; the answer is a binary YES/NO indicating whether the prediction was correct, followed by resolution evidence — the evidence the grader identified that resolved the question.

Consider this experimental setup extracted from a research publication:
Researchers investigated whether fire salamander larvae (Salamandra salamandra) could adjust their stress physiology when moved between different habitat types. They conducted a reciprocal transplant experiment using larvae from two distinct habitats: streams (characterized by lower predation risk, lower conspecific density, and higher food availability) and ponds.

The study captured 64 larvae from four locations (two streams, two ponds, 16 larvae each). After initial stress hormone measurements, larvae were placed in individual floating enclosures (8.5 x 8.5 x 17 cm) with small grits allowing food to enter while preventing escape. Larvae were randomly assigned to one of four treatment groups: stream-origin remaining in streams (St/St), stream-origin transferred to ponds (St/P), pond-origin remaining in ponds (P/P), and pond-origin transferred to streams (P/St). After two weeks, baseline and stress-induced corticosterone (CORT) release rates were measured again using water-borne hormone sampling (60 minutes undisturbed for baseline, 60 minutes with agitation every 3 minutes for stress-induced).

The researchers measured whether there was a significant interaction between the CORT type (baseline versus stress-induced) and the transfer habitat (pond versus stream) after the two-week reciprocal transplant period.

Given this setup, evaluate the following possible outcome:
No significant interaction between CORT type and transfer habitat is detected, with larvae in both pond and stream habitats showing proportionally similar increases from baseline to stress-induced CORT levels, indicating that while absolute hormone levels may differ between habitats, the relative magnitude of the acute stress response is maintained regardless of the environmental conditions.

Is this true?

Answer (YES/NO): NO